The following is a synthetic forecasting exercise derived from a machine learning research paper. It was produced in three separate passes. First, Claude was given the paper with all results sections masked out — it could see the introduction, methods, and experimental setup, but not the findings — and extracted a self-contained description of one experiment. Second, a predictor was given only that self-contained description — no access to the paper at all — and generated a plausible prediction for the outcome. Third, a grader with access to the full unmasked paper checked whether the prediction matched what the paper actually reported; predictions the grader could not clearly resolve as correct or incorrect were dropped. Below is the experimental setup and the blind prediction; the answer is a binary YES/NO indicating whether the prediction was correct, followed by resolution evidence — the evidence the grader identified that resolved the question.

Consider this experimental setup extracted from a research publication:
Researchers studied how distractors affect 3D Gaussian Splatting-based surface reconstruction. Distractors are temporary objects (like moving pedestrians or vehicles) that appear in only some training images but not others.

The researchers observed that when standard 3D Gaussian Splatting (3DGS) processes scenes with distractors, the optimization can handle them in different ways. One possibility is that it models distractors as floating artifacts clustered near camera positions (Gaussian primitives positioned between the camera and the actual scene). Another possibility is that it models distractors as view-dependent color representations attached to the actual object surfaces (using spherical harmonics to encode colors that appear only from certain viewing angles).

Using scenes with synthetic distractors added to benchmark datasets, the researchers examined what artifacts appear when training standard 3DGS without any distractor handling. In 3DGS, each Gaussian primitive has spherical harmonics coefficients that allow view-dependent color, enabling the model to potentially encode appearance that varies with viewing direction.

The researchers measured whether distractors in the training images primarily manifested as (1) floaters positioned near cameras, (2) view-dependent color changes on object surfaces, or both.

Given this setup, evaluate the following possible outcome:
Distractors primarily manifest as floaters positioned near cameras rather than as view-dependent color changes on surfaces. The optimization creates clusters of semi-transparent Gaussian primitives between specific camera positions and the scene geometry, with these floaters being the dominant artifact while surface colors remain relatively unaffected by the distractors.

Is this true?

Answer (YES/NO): NO